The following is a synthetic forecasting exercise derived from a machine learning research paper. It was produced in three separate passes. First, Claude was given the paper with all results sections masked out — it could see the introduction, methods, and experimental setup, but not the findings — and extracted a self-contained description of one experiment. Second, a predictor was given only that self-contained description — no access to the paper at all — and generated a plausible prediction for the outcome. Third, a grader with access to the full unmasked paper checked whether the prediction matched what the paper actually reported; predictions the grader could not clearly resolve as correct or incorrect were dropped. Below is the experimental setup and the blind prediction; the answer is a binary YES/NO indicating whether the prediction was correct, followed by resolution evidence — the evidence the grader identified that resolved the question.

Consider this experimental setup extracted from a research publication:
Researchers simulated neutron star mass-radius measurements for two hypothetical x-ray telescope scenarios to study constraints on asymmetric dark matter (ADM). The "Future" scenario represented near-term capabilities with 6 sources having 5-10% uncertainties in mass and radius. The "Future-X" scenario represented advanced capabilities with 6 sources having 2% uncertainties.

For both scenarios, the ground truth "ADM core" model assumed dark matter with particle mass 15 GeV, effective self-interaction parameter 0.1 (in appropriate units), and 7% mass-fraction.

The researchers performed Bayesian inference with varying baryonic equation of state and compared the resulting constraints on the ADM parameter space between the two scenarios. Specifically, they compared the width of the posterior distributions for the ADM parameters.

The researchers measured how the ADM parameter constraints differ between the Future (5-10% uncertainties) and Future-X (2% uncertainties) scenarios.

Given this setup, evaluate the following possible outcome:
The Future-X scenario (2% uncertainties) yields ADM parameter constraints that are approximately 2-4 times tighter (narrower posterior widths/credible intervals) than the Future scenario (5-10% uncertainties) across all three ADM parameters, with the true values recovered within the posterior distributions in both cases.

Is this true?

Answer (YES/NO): NO